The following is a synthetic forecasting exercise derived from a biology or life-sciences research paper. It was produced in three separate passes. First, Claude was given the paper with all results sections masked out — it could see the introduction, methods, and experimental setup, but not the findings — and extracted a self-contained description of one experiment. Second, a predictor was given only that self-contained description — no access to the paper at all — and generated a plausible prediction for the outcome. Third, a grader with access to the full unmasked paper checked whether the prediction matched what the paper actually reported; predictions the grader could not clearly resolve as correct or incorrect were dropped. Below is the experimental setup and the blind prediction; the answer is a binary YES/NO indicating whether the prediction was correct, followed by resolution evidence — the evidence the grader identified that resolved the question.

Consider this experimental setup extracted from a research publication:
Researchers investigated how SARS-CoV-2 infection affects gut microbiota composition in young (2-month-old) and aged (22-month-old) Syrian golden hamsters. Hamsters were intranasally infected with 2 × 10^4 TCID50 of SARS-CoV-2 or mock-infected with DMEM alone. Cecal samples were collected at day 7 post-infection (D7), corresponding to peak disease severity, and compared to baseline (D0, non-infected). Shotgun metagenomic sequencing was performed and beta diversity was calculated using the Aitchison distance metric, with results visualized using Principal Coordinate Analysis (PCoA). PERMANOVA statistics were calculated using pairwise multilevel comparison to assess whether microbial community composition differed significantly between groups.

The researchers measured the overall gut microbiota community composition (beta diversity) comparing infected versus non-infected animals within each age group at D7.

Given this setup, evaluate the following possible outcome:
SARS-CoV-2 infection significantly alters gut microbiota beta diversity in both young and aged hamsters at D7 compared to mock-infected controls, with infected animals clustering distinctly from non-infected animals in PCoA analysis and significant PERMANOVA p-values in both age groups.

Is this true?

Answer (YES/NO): YES